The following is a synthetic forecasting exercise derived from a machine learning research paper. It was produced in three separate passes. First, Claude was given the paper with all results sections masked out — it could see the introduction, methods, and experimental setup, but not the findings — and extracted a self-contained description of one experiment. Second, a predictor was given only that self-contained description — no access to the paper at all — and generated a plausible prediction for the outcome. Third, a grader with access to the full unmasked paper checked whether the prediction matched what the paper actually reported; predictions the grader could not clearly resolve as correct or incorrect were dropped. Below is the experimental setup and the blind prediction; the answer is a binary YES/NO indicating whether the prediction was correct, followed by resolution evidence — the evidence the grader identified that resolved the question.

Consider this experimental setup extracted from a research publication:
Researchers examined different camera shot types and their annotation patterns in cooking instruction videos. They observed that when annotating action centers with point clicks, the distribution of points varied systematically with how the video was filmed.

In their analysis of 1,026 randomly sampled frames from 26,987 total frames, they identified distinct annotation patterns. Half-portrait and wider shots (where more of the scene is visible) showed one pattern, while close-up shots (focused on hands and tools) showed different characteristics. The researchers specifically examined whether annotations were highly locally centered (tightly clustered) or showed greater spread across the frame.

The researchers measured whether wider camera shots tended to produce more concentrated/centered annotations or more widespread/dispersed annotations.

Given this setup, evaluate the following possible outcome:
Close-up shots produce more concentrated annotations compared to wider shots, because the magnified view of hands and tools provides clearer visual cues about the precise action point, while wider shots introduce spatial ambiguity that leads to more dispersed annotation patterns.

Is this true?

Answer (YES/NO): NO